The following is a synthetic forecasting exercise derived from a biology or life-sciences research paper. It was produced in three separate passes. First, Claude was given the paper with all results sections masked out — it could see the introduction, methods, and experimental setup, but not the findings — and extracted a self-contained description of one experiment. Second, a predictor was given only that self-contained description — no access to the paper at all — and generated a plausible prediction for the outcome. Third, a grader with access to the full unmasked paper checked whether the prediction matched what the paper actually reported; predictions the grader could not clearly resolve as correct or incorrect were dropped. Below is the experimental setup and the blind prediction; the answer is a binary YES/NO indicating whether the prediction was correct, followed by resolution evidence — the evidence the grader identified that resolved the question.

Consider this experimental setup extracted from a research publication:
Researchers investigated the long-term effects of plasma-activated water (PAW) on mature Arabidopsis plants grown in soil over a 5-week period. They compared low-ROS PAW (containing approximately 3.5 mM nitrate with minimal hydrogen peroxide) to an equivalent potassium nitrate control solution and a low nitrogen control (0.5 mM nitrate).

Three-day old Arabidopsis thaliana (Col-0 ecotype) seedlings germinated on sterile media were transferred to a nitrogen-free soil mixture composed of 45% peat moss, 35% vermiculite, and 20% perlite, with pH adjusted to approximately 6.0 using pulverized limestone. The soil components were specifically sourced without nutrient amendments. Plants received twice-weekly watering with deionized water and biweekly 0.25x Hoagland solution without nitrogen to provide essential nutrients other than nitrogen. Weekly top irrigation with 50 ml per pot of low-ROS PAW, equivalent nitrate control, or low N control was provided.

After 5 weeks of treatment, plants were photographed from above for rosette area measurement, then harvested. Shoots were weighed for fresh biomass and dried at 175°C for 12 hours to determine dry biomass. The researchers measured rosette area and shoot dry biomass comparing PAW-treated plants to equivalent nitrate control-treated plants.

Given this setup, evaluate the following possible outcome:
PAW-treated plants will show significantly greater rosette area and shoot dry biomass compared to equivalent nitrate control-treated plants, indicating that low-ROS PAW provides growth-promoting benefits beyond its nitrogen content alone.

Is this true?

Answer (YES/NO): NO